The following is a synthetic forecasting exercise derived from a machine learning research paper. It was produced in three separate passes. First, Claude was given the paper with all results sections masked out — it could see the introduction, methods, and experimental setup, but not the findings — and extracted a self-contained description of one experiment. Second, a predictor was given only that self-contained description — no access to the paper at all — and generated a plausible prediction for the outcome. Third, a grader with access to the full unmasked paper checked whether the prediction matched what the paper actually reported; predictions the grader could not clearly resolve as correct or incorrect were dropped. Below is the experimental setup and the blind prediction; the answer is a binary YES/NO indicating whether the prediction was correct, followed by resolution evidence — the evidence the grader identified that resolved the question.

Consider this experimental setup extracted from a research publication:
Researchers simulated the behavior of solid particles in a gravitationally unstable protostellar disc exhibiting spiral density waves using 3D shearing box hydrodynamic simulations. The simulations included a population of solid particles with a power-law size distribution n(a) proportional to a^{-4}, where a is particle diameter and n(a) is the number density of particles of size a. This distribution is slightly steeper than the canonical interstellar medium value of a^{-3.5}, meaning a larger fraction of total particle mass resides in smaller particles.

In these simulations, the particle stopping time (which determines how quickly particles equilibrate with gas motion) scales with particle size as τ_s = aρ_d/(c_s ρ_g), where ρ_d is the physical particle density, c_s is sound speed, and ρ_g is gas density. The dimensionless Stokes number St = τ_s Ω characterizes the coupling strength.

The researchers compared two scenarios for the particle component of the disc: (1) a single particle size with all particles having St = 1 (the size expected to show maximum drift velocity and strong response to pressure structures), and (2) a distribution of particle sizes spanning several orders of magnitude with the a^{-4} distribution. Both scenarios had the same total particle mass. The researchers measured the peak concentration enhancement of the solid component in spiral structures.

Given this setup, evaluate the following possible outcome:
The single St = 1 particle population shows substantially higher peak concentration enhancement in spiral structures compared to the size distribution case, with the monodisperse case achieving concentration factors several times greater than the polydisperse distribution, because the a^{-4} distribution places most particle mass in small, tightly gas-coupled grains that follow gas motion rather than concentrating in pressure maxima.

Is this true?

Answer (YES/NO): YES